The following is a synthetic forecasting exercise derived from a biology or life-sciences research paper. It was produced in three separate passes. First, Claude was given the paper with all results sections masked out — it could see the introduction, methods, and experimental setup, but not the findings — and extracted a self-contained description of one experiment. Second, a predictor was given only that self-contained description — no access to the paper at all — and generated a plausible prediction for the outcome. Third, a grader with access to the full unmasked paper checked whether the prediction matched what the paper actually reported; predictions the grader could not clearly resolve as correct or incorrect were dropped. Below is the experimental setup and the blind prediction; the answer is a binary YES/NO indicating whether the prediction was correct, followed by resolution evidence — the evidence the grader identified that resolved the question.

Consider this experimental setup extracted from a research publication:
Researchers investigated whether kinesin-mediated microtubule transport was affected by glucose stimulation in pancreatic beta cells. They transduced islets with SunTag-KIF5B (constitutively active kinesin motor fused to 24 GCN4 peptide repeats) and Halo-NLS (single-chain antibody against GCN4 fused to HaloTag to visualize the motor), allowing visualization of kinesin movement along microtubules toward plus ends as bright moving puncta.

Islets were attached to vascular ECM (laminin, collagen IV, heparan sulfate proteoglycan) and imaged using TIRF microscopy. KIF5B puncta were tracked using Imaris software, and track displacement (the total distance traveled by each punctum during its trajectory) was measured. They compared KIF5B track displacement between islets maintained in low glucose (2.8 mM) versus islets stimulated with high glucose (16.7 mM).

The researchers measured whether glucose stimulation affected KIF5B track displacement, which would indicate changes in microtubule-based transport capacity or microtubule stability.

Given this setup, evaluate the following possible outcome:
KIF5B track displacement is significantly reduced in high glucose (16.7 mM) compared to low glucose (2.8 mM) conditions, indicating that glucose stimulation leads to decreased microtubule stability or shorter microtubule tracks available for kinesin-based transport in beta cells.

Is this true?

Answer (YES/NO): NO